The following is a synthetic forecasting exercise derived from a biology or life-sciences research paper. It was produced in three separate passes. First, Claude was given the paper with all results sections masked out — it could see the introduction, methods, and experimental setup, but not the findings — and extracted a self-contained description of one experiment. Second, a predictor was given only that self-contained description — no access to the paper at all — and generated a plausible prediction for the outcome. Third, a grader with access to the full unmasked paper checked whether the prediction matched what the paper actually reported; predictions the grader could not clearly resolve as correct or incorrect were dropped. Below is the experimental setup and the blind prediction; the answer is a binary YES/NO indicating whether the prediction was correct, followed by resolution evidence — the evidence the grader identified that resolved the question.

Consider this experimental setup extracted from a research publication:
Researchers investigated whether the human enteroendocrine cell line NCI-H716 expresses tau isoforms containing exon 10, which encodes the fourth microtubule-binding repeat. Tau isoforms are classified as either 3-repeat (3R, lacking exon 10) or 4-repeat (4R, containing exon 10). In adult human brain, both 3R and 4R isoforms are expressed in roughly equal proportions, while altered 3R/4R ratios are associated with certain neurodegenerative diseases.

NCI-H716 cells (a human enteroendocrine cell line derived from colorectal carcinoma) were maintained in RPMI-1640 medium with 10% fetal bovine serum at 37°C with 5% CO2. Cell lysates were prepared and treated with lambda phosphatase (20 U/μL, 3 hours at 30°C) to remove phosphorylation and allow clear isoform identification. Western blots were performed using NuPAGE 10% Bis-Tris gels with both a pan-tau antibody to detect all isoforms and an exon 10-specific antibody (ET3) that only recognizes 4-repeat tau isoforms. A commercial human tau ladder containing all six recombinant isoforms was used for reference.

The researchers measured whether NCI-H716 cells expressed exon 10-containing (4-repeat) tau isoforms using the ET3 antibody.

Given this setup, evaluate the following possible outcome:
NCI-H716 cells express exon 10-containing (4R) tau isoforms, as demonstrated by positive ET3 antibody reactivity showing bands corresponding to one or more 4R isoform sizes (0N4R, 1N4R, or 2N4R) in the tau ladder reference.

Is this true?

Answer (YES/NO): NO